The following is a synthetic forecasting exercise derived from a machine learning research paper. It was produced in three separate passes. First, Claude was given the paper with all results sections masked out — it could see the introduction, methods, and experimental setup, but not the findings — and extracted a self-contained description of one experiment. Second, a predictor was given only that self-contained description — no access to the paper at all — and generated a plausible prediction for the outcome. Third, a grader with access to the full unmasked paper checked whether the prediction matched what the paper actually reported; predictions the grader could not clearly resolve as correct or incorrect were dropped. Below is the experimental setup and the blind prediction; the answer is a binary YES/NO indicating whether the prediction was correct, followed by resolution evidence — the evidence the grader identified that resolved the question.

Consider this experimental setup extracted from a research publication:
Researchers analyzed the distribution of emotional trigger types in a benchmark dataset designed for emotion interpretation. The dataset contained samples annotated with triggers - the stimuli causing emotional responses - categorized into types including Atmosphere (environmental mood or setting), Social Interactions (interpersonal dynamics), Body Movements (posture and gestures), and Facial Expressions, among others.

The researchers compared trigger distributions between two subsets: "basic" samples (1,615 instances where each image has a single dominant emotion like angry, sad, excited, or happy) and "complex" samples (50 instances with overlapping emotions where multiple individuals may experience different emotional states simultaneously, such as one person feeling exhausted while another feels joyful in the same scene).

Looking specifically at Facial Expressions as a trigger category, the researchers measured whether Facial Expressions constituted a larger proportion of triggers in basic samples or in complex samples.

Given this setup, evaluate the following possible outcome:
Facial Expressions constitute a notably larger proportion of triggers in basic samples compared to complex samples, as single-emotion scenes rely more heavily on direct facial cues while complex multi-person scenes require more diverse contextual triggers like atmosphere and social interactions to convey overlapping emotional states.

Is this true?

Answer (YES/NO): NO